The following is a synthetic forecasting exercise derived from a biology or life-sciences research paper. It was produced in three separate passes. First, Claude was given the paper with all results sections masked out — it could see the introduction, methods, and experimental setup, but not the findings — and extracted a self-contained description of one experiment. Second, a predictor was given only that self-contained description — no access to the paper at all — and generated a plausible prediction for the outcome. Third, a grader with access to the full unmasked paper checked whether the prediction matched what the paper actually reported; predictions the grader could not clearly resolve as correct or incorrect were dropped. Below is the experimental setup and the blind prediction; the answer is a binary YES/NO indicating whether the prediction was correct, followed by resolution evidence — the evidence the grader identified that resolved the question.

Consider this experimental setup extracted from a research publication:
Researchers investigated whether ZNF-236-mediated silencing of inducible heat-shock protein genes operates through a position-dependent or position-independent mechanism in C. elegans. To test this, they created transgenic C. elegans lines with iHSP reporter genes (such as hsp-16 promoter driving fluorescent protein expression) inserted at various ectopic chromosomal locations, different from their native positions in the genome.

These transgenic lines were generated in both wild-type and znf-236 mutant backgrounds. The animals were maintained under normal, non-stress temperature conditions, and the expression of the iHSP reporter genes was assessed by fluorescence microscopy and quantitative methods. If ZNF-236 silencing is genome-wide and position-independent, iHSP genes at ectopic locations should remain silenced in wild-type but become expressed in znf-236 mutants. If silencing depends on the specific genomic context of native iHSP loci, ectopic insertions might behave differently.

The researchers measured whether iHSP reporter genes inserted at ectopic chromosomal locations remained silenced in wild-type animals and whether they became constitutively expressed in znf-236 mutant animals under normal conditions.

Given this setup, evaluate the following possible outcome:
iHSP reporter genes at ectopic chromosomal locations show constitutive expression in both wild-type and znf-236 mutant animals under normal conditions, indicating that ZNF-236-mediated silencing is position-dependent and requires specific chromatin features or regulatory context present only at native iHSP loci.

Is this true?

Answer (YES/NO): NO